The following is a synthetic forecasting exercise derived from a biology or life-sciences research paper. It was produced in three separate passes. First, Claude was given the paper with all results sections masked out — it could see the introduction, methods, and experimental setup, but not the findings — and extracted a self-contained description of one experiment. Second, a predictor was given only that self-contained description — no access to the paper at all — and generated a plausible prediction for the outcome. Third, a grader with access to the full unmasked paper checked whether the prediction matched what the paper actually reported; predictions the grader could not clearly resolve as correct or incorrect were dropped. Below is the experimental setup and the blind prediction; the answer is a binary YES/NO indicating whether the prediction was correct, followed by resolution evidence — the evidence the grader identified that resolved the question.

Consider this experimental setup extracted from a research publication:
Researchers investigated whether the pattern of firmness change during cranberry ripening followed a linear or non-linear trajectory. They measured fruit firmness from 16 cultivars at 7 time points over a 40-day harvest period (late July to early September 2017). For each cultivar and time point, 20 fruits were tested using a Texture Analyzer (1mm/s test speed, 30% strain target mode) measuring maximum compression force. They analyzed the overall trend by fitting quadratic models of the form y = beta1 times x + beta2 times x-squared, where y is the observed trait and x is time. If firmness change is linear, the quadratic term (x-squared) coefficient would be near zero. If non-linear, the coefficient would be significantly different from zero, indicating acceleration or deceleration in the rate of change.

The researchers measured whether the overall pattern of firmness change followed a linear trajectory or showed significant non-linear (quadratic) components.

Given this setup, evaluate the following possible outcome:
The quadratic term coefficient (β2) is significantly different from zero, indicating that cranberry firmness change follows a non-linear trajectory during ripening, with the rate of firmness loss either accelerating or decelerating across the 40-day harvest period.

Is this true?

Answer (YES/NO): YES